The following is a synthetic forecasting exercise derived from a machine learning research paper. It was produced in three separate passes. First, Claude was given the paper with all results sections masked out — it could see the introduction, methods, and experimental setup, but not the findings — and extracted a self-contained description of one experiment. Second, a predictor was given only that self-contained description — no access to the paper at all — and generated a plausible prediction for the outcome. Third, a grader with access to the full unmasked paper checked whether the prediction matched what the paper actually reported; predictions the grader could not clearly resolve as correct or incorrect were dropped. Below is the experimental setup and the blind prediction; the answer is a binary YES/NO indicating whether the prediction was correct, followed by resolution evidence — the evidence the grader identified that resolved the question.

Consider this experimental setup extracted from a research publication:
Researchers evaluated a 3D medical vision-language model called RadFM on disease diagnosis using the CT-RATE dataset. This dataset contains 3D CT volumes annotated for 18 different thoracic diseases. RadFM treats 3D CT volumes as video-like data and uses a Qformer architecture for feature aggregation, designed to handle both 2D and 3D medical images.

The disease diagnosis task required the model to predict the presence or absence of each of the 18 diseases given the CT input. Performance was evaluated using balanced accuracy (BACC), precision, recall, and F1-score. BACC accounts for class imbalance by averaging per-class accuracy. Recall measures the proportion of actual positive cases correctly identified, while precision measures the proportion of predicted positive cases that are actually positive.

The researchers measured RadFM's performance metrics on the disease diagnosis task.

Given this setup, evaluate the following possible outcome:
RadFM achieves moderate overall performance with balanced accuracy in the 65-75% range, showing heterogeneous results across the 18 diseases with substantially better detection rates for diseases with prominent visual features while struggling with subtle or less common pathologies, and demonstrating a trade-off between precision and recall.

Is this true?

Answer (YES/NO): NO